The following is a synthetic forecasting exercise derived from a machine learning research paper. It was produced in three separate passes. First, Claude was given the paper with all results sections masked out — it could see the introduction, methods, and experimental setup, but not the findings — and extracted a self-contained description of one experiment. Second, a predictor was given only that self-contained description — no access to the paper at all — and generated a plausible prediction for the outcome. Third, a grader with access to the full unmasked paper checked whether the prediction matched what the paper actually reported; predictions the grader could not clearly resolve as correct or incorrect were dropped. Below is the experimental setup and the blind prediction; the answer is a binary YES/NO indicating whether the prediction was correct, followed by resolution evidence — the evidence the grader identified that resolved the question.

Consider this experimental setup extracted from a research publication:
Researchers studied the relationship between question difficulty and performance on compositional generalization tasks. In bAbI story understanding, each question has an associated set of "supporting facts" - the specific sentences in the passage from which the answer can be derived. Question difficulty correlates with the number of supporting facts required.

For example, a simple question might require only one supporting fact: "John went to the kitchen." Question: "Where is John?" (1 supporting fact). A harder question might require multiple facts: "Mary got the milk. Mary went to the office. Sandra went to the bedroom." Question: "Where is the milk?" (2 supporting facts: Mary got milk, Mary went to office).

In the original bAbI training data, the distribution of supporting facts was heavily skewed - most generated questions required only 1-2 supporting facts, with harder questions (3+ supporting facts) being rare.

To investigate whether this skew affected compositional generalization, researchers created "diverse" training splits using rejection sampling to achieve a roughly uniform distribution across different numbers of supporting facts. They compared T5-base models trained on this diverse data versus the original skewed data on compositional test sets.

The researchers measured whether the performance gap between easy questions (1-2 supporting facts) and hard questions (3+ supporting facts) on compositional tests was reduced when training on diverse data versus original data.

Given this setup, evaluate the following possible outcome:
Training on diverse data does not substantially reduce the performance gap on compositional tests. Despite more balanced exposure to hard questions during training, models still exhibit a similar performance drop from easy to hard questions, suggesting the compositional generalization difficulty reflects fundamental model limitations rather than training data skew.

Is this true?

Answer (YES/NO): YES